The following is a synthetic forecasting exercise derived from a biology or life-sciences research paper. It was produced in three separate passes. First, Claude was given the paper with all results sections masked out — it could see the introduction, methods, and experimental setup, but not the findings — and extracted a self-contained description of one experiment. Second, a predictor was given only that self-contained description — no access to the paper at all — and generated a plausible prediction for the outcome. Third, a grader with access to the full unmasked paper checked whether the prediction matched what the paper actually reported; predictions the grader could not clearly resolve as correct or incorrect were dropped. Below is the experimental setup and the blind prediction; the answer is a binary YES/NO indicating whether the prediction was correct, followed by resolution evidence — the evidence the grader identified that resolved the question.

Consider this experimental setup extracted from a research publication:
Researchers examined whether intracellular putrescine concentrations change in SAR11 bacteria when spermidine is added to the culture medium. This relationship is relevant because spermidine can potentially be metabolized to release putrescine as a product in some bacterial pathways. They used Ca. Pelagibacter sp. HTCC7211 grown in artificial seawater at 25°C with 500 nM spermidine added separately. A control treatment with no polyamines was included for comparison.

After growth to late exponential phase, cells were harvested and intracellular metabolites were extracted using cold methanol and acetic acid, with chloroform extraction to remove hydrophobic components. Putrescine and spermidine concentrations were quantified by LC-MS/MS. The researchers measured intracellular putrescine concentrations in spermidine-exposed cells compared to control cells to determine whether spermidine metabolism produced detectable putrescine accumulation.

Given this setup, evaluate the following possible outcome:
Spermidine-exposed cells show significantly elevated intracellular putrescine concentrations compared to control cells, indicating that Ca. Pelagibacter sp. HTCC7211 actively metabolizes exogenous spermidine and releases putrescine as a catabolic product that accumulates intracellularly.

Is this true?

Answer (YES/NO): YES